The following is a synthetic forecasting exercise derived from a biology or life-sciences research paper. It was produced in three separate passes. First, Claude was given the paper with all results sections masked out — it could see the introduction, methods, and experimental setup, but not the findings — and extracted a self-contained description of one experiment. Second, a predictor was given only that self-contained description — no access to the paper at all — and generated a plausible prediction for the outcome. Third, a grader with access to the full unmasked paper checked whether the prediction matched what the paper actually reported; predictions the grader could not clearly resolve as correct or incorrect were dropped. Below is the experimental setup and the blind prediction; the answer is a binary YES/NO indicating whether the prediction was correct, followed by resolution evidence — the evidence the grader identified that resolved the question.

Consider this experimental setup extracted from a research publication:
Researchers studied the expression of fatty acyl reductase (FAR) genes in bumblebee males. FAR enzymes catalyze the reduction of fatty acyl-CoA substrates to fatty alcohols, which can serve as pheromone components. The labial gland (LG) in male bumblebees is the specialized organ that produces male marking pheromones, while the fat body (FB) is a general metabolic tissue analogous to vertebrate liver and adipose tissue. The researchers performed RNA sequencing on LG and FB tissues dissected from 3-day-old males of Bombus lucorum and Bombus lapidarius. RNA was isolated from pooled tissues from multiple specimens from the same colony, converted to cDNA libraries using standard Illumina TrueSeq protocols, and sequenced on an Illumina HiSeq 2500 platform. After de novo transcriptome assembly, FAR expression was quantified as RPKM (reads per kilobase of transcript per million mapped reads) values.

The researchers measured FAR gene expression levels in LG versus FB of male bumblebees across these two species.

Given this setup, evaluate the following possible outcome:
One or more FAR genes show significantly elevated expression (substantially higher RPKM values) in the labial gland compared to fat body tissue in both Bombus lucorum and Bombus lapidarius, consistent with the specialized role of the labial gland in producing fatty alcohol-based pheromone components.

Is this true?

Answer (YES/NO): YES